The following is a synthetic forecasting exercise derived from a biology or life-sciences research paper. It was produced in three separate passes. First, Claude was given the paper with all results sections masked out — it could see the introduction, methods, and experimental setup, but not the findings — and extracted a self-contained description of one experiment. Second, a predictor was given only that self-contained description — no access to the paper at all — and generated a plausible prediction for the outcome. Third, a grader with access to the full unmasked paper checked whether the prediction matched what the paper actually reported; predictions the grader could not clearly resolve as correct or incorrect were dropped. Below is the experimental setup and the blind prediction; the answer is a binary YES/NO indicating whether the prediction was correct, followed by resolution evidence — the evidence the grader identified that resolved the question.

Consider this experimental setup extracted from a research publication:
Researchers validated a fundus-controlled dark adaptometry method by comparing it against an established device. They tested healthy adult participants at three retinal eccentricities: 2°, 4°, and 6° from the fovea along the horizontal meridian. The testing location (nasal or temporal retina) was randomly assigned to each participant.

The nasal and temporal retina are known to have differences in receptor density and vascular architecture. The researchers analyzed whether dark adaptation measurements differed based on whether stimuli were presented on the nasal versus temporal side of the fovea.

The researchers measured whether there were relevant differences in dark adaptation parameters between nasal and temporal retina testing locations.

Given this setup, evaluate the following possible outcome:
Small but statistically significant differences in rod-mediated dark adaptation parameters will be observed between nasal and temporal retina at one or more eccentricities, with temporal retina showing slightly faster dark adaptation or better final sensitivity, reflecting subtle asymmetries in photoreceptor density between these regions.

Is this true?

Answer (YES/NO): NO